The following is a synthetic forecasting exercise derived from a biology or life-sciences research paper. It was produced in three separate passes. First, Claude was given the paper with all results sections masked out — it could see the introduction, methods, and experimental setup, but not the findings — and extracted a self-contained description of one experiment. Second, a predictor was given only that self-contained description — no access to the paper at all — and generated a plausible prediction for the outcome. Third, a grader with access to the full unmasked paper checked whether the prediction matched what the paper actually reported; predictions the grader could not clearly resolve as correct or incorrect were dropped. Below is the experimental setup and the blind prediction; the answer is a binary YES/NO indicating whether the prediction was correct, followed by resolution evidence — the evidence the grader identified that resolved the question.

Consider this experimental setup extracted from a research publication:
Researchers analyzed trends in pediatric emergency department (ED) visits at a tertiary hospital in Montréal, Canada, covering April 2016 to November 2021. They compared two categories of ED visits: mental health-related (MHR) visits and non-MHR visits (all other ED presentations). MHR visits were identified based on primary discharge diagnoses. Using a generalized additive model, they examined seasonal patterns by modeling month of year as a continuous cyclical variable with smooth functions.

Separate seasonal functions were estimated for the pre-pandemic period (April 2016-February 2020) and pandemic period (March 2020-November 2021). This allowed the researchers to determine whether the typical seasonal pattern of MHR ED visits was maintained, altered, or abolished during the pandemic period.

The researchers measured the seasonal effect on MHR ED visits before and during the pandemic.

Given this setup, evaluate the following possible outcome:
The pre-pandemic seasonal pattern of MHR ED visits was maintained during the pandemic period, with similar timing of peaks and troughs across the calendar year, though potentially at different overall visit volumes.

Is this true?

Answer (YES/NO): YES